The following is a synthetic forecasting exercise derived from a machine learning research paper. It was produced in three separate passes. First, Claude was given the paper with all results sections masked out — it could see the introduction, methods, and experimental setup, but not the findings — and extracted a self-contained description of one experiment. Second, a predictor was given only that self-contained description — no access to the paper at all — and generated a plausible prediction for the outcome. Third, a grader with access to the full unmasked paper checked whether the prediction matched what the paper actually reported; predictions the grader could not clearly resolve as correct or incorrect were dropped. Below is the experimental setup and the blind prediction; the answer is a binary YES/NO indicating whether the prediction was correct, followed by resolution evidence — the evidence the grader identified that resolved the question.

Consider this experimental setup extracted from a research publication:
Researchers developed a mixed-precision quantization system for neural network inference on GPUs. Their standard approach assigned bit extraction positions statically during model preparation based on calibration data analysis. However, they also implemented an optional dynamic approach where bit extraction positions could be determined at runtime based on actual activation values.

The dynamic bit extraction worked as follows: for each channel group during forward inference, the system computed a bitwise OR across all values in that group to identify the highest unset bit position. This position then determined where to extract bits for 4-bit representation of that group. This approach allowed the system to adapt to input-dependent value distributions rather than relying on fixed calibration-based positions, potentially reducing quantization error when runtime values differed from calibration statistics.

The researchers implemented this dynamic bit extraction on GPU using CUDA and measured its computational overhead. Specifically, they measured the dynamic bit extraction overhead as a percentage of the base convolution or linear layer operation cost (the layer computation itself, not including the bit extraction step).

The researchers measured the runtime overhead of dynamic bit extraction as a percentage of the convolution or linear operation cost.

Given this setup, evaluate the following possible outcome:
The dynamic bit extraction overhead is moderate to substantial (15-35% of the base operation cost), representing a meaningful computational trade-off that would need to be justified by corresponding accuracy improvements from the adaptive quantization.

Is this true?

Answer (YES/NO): NO